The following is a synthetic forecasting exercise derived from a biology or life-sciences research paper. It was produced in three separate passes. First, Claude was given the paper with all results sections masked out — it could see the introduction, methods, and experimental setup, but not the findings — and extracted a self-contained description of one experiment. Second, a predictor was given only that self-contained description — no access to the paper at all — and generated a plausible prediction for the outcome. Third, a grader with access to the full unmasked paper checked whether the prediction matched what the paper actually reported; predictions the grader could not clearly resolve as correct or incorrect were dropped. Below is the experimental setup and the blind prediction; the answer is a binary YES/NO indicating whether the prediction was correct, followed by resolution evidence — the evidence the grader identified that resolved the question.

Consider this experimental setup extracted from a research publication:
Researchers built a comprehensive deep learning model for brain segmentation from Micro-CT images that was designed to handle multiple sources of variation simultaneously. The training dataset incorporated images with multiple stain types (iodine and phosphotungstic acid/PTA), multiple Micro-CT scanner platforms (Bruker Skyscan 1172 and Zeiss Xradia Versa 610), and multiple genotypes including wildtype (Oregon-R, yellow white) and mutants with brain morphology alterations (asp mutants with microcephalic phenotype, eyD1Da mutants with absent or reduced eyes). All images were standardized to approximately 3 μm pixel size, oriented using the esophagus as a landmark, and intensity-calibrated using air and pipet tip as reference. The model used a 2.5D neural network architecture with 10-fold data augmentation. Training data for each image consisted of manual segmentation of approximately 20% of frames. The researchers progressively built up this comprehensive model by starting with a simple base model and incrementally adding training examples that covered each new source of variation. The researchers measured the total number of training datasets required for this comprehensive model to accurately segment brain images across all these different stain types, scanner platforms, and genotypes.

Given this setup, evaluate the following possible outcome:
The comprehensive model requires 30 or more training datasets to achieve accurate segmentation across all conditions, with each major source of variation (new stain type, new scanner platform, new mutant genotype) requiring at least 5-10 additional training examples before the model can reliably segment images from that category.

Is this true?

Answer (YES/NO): YES